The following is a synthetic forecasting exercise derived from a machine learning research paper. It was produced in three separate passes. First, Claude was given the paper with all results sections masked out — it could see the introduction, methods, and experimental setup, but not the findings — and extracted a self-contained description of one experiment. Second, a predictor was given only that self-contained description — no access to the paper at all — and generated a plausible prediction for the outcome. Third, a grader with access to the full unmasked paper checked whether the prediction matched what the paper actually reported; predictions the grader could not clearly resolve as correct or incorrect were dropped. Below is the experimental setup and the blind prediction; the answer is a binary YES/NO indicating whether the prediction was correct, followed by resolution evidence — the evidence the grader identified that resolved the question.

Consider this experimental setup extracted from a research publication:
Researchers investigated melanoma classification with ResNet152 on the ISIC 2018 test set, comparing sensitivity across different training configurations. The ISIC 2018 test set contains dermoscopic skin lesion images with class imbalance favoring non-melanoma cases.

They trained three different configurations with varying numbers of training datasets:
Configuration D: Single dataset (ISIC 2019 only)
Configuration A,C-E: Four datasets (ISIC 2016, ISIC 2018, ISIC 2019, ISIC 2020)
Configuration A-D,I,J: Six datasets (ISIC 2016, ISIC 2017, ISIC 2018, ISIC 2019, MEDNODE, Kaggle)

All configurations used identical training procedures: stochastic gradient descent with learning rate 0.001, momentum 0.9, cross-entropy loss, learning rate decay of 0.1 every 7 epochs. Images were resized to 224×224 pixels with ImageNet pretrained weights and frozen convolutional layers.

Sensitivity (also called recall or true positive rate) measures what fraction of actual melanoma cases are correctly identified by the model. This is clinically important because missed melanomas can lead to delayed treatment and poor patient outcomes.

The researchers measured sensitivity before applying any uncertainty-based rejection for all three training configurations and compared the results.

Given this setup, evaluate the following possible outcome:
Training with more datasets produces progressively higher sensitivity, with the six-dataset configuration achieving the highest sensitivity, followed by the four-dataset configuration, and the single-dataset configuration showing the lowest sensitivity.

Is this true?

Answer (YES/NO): NO